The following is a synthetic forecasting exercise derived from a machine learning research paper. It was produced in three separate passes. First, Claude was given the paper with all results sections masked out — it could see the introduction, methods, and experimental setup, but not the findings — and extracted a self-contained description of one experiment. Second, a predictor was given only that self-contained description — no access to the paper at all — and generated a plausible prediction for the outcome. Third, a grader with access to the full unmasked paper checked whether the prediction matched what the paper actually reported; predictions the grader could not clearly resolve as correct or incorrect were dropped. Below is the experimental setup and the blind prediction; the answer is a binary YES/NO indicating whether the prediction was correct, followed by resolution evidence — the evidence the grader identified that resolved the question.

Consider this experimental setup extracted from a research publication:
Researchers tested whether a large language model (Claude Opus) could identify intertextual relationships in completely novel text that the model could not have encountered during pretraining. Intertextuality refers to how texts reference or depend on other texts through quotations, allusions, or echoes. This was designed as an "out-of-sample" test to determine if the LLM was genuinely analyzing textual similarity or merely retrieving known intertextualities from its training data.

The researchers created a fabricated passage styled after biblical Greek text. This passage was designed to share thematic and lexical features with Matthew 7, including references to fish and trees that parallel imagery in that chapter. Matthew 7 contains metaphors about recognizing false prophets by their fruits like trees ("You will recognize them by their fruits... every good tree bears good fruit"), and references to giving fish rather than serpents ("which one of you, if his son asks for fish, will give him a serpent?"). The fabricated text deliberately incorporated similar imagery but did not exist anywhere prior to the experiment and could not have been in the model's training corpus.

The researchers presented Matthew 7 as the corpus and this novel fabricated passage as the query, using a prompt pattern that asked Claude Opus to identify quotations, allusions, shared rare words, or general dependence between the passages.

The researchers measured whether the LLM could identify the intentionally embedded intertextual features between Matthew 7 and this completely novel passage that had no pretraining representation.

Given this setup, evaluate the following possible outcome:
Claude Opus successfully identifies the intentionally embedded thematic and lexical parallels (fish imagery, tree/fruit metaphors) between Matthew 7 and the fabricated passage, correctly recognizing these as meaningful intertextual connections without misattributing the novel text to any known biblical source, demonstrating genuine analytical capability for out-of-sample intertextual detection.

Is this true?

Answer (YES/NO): YES